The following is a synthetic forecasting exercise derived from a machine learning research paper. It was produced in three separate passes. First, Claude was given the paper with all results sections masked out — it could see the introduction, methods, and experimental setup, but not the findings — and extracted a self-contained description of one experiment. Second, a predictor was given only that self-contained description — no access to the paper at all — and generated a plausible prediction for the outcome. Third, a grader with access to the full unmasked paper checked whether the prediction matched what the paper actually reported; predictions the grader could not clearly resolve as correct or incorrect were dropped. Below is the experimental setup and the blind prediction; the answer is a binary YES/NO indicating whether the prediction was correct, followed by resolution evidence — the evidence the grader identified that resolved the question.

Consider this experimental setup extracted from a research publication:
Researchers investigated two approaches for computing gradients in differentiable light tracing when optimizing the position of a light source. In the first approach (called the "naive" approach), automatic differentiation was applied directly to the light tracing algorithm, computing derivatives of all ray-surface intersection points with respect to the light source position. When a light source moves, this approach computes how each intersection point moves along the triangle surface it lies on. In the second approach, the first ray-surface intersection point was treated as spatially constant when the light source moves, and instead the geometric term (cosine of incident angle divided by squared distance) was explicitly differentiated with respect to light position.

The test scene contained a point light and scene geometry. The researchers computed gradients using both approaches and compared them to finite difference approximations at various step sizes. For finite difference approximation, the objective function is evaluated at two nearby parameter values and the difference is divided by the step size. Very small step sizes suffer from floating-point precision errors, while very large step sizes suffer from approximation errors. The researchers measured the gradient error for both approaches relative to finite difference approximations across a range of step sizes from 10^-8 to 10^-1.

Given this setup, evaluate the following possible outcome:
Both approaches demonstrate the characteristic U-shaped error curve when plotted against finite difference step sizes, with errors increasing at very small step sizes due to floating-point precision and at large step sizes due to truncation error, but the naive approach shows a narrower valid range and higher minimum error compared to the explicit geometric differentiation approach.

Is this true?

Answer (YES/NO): NO